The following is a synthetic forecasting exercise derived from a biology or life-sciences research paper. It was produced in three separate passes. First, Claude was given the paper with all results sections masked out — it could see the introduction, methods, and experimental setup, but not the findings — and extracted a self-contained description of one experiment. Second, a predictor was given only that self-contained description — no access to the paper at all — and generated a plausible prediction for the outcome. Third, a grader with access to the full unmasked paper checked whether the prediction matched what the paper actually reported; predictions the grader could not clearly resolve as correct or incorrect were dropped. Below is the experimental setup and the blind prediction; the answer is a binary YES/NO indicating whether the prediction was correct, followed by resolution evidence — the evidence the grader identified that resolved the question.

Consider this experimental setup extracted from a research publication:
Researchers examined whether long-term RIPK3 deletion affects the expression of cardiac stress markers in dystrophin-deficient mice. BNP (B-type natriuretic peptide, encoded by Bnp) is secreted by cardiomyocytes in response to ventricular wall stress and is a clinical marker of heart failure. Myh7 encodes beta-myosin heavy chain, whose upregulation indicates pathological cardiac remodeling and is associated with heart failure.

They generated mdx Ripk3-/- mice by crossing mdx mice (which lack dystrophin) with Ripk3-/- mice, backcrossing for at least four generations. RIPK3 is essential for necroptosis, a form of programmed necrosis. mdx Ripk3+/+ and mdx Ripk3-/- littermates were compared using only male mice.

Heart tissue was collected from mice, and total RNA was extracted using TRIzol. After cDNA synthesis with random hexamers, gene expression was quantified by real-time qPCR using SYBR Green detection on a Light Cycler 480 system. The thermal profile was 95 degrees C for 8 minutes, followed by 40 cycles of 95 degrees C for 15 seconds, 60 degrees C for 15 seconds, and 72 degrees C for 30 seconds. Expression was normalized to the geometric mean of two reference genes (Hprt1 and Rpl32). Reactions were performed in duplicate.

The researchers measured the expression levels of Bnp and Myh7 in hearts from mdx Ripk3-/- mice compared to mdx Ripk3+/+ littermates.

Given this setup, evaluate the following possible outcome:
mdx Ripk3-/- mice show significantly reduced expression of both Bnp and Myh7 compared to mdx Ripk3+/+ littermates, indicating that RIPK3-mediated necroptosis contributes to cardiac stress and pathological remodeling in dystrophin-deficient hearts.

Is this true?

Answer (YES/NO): YES